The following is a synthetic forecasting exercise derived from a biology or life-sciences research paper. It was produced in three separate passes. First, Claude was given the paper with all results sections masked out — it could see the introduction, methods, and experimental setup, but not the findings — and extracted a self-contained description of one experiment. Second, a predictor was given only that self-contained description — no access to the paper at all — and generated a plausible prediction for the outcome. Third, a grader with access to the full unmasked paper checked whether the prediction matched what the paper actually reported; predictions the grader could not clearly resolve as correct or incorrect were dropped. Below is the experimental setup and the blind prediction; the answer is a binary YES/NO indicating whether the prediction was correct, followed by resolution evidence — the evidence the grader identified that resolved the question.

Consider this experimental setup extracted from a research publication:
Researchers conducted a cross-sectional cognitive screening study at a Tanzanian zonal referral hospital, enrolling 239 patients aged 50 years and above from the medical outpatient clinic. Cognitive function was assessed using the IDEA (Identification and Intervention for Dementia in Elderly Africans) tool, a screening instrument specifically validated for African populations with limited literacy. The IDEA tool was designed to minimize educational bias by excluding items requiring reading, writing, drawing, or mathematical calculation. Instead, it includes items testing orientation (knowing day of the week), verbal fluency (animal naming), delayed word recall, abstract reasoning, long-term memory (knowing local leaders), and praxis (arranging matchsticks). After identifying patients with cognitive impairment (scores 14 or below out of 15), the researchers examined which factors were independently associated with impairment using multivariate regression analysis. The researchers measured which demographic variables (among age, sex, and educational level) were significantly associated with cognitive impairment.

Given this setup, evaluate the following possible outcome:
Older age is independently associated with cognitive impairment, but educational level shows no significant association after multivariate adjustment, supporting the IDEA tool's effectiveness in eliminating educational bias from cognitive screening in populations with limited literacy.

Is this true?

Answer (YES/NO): NO